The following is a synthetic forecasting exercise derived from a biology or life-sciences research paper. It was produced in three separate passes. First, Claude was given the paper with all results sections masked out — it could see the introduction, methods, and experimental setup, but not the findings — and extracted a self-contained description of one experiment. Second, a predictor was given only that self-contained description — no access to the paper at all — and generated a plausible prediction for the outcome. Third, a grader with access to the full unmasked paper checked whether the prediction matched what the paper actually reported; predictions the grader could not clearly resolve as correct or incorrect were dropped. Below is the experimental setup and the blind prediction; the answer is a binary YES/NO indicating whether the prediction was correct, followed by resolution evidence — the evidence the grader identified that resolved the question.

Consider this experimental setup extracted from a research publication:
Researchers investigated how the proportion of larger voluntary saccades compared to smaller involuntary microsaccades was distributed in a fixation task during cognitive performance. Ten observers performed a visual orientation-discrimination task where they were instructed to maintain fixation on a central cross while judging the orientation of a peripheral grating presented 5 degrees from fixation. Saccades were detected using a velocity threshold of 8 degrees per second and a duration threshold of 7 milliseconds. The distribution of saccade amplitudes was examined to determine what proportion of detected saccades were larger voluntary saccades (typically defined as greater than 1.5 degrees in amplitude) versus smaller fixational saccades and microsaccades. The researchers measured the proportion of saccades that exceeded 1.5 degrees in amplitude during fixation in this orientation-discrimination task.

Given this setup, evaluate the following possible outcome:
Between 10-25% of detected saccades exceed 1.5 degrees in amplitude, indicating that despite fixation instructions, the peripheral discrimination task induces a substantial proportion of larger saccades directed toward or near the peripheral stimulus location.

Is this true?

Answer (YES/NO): NO